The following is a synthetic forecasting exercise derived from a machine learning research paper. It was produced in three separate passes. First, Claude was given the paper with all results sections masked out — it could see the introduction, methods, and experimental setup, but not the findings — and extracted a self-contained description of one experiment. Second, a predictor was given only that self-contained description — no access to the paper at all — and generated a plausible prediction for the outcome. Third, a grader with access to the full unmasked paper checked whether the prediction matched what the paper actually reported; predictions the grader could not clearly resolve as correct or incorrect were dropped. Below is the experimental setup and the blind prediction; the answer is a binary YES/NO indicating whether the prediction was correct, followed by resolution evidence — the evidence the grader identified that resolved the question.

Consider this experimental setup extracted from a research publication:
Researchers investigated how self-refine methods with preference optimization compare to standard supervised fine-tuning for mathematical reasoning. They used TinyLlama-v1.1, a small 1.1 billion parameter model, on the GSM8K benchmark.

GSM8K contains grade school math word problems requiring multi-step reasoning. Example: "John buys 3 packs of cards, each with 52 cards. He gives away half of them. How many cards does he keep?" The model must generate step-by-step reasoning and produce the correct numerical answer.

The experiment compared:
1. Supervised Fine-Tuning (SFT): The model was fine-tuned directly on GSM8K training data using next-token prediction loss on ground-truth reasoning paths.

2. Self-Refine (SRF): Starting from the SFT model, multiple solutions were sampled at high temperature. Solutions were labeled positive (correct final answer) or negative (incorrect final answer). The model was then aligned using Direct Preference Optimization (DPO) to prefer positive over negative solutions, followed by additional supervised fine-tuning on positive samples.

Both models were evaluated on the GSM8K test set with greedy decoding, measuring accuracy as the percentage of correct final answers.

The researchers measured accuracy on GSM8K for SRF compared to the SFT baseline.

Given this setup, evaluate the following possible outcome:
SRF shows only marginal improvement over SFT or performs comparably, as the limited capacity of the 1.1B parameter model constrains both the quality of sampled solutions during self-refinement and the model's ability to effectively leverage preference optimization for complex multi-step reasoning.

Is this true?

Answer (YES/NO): NO